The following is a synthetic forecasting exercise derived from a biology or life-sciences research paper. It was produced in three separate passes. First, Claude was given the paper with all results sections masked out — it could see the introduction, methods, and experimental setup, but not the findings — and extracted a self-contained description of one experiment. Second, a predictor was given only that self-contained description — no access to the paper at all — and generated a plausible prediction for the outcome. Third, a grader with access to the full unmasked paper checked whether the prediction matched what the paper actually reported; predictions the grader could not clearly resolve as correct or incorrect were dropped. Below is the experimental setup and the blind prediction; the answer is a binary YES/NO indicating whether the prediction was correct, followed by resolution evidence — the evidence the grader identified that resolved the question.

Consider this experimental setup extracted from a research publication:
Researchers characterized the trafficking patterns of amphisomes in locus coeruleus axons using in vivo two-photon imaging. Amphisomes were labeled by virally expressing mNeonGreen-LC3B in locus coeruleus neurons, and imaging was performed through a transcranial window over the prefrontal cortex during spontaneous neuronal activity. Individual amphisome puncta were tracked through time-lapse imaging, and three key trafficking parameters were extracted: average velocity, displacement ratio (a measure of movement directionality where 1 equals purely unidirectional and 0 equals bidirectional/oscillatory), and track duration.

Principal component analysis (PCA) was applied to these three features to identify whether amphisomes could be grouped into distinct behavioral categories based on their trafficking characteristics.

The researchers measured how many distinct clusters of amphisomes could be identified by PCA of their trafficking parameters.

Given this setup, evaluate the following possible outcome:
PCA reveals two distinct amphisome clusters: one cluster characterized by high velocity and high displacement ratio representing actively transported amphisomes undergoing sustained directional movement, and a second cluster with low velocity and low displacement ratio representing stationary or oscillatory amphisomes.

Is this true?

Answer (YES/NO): NO